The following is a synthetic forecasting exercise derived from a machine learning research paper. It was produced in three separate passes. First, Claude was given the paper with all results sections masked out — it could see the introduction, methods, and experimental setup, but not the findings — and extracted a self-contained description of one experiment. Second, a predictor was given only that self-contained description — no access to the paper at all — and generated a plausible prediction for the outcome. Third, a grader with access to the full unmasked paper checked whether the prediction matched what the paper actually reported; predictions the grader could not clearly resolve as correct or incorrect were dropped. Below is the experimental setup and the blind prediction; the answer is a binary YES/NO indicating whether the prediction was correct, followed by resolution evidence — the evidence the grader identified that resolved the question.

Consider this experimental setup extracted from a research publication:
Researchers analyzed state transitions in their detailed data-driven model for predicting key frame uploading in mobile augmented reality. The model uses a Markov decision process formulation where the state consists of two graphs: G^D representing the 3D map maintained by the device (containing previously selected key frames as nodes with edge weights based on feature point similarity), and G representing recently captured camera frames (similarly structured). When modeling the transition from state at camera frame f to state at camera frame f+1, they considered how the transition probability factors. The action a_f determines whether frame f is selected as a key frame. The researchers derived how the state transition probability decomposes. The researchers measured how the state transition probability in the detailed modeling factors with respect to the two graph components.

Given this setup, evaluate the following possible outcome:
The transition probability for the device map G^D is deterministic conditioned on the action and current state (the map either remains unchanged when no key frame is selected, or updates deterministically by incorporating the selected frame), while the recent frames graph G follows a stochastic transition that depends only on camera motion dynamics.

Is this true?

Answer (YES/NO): NO